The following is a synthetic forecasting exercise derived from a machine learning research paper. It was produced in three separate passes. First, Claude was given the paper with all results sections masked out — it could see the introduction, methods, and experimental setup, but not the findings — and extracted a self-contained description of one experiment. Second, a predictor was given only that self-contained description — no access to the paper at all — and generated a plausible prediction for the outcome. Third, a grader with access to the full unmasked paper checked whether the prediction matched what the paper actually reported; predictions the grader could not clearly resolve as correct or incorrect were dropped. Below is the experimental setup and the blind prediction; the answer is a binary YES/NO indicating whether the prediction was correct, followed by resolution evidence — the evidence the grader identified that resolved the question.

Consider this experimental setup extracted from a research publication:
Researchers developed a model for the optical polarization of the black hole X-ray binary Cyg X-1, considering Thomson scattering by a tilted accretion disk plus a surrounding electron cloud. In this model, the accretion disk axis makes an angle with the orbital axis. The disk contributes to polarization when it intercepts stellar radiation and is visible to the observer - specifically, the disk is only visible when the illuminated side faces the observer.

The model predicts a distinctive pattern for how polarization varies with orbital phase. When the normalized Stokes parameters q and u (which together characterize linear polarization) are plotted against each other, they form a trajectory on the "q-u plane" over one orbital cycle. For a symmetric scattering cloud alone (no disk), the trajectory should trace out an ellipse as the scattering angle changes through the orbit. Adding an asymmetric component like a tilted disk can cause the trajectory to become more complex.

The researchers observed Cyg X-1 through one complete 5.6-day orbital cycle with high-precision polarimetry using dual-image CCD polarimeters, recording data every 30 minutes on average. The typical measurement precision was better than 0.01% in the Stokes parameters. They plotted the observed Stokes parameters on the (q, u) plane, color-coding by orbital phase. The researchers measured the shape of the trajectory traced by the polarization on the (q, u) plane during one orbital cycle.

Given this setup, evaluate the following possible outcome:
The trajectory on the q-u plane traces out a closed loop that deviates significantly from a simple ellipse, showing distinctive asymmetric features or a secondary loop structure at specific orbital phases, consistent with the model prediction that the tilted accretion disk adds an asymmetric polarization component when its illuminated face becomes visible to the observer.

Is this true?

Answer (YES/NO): YES